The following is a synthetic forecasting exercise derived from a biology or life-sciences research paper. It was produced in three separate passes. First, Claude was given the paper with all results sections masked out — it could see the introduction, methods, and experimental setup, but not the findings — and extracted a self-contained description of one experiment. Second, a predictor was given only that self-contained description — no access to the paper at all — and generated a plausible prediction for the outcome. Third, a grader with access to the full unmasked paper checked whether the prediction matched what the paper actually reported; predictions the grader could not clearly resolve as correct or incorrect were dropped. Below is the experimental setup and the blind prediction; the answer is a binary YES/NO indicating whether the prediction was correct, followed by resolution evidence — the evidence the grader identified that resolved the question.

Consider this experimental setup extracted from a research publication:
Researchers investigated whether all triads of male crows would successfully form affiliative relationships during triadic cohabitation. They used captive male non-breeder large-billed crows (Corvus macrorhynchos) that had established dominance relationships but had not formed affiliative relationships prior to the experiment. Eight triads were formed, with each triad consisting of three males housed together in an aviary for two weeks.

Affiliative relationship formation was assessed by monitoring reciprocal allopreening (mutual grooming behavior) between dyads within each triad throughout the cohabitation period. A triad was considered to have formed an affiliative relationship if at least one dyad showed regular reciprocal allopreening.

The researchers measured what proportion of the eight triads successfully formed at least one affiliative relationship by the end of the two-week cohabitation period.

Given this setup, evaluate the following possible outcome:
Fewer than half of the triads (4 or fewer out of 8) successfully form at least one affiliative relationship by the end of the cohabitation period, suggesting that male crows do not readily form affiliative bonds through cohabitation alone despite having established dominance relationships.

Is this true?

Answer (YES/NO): NO